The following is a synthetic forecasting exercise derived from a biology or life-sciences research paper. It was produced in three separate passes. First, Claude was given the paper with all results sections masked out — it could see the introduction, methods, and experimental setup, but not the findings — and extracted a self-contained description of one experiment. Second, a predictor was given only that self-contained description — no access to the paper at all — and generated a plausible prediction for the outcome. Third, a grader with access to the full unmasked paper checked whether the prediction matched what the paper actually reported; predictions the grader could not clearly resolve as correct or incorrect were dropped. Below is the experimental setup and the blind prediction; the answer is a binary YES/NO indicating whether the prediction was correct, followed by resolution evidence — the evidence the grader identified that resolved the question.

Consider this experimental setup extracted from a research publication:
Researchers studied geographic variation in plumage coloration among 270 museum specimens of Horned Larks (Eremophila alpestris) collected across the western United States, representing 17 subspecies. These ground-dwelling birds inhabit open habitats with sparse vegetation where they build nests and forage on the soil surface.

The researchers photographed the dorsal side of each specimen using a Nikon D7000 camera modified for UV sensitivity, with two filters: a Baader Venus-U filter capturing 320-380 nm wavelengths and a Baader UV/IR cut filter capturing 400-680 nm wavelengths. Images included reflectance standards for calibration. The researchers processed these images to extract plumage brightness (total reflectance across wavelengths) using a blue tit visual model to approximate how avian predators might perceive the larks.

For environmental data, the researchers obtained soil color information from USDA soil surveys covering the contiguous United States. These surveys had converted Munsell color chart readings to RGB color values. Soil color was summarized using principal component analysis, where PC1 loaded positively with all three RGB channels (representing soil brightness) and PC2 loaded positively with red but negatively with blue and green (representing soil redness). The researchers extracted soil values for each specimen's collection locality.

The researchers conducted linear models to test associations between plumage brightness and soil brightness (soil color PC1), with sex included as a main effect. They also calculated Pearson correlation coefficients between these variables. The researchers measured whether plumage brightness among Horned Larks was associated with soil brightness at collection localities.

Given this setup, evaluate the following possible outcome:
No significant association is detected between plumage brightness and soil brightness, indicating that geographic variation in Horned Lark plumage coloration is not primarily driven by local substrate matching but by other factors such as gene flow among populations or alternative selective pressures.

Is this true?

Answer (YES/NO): NO